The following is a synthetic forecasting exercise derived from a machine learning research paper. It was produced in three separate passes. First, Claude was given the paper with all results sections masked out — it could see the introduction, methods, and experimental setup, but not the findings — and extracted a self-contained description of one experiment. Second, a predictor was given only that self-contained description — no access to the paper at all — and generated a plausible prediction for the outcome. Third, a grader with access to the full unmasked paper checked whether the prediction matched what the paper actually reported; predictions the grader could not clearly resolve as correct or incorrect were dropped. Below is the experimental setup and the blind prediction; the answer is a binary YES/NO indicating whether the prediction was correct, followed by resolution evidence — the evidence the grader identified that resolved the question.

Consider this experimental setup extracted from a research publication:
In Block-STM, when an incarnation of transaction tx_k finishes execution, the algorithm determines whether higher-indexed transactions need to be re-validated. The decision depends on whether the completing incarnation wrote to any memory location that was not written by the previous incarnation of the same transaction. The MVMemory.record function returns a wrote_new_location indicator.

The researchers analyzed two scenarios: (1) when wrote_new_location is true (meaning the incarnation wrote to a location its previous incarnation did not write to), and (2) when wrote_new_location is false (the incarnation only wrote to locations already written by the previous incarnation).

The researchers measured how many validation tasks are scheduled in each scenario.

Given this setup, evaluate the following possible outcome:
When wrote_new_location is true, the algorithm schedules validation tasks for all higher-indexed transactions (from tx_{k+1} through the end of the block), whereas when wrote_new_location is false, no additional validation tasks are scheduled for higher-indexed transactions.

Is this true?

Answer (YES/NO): YES